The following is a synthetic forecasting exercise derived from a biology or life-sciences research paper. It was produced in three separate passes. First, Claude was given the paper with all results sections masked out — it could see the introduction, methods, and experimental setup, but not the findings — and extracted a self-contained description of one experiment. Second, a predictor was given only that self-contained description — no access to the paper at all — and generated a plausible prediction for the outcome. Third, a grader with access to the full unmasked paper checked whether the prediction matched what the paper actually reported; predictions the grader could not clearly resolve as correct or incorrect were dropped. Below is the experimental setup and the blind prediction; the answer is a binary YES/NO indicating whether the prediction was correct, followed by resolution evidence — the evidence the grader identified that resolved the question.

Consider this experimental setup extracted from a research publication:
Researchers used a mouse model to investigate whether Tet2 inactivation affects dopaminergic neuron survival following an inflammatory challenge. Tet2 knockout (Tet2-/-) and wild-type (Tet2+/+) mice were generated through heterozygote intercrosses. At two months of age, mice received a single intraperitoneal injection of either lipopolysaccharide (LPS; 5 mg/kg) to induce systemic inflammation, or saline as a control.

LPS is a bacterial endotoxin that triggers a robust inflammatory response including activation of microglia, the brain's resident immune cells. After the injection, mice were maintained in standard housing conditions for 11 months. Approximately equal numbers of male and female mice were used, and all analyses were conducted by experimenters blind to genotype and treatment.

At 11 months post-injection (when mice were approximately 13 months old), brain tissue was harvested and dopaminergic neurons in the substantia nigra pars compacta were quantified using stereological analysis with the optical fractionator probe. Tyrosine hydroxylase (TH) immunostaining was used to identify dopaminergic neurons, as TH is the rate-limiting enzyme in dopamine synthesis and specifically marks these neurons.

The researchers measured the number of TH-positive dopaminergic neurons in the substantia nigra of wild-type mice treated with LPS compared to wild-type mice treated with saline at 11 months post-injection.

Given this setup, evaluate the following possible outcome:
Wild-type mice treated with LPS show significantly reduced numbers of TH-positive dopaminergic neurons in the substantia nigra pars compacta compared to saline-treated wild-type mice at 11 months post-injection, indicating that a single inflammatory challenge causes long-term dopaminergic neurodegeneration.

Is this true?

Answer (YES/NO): YES